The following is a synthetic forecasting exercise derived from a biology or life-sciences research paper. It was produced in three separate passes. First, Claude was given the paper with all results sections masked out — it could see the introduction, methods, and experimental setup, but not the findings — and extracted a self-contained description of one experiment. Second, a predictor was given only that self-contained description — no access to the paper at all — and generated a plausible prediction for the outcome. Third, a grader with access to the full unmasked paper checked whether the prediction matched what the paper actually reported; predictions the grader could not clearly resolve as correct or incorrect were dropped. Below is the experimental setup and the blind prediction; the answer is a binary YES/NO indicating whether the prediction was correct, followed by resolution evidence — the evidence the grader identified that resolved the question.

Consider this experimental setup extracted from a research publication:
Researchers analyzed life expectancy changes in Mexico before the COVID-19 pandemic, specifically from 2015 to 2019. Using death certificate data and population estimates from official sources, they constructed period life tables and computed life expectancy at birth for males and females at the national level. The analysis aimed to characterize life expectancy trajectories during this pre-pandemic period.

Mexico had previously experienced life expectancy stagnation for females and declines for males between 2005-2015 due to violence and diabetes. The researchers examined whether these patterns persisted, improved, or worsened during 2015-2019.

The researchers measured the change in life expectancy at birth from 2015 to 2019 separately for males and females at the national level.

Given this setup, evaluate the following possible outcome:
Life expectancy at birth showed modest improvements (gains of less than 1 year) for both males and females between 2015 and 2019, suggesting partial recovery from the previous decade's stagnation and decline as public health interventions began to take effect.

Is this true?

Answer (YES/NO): NO